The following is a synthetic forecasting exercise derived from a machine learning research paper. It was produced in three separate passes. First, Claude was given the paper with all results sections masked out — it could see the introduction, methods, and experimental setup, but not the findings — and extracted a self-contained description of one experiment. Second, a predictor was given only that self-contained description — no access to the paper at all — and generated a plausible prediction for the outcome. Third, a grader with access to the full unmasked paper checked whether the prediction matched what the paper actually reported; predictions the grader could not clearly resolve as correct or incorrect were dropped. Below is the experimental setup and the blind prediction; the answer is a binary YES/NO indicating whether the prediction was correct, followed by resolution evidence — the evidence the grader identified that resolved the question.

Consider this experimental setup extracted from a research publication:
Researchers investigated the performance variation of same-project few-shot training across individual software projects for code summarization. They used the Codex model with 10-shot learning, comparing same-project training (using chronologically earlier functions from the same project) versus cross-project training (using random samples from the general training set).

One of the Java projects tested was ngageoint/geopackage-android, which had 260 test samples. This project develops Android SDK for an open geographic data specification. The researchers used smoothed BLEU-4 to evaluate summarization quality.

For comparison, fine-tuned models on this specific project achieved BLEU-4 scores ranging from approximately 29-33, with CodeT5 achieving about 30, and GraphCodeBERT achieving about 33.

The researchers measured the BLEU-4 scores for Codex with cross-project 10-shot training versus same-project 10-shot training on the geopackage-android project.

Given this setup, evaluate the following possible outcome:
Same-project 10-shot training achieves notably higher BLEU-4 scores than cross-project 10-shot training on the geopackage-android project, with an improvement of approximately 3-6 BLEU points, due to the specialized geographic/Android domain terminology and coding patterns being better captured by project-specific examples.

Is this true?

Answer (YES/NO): NO